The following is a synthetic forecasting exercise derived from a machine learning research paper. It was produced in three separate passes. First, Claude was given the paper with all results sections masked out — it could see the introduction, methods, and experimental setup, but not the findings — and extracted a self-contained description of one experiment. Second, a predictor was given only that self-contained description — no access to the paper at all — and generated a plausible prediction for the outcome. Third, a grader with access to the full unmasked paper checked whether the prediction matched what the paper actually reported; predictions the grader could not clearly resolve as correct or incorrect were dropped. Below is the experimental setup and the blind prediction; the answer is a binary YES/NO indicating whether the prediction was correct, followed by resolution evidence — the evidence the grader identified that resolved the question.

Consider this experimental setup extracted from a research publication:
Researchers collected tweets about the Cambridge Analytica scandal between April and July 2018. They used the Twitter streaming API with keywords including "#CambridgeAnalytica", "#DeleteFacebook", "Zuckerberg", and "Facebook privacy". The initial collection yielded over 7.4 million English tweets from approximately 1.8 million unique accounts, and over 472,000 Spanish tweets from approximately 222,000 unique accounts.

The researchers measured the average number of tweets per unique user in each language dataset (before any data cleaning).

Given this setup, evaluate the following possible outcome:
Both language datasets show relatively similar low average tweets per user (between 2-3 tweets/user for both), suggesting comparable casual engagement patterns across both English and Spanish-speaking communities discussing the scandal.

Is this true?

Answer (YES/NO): NO